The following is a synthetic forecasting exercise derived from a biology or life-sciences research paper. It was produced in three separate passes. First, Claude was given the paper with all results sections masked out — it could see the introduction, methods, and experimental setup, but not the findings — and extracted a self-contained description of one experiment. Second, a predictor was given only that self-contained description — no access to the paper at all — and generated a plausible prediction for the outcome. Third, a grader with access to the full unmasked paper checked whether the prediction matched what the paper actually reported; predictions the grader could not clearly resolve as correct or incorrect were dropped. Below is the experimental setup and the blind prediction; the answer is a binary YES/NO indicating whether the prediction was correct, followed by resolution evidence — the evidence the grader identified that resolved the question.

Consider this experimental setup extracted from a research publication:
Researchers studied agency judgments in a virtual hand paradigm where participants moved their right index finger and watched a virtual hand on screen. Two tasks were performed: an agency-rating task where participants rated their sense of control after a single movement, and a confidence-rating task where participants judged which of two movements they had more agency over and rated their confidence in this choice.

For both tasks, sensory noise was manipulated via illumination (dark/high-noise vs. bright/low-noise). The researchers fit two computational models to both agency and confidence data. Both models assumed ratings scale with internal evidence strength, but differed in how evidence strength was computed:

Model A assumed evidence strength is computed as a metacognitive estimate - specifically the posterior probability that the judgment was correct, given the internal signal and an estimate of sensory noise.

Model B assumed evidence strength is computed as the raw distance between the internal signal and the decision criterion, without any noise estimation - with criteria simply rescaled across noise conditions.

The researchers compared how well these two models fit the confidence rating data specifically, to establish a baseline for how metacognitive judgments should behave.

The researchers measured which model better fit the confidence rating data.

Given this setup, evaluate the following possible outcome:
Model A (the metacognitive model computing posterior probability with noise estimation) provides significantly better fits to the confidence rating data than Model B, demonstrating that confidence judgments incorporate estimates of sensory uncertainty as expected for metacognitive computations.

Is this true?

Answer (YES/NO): YES